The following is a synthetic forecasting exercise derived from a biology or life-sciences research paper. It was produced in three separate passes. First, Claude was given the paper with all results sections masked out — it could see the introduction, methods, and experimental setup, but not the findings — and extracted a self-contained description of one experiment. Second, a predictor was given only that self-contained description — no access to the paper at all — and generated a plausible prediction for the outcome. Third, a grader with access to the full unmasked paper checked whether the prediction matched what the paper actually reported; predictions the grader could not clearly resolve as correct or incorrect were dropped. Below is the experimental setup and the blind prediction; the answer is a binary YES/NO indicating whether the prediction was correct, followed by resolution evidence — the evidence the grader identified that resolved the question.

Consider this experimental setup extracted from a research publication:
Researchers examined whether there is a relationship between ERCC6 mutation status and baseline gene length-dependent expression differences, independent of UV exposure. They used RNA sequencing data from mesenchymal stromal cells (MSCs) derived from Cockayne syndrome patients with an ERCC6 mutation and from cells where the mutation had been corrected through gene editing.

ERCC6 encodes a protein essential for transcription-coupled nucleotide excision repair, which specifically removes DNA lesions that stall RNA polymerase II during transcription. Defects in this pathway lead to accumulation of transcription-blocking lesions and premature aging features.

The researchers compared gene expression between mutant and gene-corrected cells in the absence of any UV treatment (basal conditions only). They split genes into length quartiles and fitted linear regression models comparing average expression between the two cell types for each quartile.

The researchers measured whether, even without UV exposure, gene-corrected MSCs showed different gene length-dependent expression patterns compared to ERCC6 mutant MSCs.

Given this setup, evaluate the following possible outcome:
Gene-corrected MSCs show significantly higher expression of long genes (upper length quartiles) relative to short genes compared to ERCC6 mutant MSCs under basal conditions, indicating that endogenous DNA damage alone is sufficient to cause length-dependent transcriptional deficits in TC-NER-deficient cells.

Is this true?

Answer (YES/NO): NO